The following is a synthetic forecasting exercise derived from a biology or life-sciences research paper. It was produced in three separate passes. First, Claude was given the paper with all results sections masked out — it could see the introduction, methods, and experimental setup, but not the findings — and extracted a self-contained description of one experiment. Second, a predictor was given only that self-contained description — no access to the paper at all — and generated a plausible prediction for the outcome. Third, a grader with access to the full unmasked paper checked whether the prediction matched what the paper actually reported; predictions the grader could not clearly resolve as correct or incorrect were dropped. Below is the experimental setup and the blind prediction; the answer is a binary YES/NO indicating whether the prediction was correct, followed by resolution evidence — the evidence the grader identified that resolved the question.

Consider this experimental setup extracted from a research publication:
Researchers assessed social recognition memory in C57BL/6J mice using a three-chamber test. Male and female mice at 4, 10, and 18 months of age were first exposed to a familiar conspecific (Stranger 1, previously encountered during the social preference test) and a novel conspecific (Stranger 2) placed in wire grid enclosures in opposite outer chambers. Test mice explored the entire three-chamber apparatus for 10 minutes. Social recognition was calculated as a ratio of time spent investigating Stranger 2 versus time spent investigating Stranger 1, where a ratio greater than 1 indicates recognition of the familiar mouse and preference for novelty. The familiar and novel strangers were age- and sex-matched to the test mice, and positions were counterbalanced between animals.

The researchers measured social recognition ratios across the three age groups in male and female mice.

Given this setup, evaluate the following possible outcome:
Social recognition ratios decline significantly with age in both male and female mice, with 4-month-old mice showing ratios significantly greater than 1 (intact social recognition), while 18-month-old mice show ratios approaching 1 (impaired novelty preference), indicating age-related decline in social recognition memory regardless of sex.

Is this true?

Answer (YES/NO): NO